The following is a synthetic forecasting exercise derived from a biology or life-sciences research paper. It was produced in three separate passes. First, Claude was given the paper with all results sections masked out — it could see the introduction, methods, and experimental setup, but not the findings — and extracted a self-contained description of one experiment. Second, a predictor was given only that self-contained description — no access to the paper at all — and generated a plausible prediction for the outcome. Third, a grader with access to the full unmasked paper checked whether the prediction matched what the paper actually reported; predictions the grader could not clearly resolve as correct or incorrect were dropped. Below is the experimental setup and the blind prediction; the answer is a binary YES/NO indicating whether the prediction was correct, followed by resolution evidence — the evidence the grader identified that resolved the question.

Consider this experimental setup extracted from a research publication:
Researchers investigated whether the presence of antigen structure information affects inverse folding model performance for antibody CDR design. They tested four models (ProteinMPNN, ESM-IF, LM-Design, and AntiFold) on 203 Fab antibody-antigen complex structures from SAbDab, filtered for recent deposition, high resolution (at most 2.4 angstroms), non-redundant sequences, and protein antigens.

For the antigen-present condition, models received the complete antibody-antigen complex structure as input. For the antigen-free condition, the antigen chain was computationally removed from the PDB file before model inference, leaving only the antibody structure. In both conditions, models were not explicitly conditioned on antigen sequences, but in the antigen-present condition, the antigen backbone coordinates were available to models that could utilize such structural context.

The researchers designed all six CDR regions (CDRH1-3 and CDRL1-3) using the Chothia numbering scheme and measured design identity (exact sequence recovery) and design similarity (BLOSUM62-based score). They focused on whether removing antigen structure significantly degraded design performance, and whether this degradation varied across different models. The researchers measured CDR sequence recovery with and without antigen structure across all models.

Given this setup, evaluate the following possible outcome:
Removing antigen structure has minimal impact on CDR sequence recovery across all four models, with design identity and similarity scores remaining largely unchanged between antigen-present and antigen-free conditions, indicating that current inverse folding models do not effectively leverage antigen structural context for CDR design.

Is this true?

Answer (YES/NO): NO